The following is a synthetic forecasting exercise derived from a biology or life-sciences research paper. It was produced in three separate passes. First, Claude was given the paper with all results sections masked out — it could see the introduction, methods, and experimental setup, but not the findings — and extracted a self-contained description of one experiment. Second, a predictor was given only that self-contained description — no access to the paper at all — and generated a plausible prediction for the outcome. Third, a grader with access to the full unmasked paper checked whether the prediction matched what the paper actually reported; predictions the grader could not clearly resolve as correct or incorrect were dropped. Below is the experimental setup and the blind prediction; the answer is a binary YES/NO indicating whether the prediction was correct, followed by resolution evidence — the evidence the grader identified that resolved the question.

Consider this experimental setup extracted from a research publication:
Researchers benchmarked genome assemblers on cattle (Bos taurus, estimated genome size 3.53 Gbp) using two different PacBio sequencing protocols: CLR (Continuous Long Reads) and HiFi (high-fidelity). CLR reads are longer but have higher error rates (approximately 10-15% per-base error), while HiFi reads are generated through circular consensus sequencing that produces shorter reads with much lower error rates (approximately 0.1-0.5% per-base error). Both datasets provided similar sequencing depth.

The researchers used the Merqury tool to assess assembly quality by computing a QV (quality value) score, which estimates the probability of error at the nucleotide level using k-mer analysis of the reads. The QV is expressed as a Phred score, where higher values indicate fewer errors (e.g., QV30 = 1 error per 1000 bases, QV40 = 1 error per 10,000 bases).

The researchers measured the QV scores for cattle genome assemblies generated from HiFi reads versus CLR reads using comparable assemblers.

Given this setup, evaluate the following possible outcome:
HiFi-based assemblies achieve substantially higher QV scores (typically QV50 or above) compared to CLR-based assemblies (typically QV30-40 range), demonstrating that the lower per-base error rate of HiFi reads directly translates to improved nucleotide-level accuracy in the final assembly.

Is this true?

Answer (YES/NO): NO